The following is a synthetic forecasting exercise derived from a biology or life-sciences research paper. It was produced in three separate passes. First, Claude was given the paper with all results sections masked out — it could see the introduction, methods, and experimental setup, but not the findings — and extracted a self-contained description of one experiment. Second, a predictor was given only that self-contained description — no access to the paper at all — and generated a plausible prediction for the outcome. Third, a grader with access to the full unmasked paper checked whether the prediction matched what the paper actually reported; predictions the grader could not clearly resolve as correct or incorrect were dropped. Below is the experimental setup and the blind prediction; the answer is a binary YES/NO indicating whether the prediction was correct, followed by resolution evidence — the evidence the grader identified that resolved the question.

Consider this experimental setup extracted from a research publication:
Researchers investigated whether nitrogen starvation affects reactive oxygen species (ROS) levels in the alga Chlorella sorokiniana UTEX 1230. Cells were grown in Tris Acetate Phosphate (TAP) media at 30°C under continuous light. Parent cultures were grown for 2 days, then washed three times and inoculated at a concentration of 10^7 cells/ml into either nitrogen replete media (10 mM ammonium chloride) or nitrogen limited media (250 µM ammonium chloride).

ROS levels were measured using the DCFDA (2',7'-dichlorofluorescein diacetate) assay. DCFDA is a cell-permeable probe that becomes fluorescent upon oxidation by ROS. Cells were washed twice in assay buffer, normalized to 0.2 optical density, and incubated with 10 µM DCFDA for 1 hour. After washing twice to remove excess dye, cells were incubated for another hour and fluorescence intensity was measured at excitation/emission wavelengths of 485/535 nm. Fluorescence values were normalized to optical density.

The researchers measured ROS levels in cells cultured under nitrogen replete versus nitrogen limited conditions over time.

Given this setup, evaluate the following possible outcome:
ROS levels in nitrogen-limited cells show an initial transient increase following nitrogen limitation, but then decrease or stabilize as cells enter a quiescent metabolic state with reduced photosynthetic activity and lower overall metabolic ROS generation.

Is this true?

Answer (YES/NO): NO